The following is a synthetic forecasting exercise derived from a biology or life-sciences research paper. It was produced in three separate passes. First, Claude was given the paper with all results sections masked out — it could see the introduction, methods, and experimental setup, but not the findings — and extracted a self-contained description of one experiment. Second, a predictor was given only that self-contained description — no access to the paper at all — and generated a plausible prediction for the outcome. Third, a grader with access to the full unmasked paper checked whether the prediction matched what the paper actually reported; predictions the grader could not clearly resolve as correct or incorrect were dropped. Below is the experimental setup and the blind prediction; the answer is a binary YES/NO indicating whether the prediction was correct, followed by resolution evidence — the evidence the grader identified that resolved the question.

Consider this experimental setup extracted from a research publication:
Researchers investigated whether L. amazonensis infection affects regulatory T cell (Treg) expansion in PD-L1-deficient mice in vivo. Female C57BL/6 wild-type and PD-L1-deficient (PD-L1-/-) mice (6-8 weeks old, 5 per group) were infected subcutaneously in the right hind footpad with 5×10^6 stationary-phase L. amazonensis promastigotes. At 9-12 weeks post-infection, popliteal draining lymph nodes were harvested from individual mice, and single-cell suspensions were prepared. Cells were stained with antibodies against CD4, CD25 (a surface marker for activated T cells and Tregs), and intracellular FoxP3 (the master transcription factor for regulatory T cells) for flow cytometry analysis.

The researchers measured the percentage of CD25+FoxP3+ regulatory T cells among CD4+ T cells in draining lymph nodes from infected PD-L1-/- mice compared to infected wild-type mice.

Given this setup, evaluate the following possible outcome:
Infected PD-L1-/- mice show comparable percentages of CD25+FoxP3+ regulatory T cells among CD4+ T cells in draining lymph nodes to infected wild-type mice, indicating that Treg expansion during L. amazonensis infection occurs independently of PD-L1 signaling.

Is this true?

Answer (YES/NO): YES